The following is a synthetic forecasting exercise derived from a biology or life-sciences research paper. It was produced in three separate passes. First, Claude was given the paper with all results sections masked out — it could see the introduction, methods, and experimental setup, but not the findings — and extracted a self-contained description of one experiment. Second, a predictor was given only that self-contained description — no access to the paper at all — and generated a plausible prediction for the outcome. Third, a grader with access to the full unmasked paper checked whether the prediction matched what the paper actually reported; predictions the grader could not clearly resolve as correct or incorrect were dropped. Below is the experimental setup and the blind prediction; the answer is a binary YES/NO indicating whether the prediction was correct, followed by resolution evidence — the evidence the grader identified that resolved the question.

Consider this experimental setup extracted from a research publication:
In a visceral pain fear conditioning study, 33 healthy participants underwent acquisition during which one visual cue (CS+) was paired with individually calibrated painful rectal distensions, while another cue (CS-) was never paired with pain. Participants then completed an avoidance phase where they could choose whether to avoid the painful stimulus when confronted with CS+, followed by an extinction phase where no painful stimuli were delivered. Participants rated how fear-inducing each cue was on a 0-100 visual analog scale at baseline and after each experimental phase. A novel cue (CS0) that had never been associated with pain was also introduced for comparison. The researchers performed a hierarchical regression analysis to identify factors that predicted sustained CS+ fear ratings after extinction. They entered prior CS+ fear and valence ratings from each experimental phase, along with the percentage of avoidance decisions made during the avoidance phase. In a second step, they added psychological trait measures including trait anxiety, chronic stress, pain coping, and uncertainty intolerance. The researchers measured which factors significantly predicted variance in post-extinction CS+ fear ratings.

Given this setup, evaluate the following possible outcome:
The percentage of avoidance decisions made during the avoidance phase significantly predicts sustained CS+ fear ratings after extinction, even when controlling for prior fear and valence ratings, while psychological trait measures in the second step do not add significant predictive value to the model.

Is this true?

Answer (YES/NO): NO